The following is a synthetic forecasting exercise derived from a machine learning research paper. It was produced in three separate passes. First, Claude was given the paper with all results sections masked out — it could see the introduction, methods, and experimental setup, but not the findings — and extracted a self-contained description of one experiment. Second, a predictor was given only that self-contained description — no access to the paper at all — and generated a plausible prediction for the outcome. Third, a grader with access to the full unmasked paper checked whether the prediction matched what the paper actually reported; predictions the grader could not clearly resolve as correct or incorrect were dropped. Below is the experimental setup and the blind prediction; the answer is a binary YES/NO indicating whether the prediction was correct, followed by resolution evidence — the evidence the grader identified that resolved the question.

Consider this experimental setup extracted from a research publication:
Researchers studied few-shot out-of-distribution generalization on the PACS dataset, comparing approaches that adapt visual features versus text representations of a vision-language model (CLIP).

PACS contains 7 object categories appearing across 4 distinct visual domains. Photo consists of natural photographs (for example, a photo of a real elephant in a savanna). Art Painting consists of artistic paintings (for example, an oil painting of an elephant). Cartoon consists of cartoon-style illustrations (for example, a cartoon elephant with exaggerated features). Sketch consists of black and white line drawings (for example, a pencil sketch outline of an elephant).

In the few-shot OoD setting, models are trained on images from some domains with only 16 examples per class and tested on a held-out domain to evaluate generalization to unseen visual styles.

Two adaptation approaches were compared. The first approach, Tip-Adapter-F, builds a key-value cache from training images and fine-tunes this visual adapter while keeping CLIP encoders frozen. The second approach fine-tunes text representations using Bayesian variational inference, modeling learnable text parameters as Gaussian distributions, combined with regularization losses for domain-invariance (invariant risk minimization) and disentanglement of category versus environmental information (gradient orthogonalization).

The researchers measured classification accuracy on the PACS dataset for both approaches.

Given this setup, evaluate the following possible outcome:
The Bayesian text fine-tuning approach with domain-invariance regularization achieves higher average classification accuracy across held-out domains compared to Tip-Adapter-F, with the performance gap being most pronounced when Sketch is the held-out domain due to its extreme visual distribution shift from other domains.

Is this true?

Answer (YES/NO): NO